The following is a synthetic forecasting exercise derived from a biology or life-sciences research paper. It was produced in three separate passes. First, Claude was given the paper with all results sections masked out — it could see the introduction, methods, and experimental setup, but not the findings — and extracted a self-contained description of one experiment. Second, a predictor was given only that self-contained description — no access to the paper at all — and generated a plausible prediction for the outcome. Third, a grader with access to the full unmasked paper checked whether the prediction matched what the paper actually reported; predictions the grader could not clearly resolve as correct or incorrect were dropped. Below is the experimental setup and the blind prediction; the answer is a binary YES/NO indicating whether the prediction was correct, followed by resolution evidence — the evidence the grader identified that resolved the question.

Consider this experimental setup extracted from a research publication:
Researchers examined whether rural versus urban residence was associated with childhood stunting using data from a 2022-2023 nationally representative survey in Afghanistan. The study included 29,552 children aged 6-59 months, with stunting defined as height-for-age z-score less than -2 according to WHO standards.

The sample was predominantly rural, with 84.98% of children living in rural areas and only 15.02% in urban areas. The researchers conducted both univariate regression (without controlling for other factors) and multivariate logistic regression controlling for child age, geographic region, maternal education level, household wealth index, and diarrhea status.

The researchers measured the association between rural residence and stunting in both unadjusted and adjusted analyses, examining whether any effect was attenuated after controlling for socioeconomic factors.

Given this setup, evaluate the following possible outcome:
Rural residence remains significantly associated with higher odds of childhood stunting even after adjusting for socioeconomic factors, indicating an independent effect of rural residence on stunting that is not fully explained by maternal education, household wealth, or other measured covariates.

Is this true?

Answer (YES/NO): YES